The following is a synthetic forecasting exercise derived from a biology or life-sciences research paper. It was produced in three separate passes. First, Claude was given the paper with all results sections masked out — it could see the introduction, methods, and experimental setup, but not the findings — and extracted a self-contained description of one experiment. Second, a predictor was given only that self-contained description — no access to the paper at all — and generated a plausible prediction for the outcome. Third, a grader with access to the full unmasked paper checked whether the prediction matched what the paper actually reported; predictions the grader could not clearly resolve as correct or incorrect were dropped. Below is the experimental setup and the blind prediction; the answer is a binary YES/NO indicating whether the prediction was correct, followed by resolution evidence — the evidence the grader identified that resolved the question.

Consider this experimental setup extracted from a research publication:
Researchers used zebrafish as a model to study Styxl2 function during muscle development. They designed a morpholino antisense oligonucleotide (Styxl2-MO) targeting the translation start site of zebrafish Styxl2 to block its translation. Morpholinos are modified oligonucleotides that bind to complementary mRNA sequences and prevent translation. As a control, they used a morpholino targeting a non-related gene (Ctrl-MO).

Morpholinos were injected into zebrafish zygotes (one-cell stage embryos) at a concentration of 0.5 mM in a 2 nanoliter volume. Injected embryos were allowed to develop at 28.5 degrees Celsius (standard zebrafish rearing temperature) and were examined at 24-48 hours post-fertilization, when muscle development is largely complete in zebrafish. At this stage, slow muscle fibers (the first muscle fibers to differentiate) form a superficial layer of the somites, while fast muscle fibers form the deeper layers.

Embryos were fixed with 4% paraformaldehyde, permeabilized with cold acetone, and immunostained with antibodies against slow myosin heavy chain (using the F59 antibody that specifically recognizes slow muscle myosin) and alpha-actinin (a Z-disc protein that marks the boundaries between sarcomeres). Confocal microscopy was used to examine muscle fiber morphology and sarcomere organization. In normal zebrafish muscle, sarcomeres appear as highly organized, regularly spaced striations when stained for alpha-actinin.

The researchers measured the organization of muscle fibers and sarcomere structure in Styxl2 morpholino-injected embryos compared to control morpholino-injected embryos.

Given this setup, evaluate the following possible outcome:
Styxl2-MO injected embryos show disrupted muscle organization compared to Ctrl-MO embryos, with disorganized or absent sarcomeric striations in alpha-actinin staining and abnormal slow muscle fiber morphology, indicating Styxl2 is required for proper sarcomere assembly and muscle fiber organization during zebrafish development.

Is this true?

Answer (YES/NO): YES